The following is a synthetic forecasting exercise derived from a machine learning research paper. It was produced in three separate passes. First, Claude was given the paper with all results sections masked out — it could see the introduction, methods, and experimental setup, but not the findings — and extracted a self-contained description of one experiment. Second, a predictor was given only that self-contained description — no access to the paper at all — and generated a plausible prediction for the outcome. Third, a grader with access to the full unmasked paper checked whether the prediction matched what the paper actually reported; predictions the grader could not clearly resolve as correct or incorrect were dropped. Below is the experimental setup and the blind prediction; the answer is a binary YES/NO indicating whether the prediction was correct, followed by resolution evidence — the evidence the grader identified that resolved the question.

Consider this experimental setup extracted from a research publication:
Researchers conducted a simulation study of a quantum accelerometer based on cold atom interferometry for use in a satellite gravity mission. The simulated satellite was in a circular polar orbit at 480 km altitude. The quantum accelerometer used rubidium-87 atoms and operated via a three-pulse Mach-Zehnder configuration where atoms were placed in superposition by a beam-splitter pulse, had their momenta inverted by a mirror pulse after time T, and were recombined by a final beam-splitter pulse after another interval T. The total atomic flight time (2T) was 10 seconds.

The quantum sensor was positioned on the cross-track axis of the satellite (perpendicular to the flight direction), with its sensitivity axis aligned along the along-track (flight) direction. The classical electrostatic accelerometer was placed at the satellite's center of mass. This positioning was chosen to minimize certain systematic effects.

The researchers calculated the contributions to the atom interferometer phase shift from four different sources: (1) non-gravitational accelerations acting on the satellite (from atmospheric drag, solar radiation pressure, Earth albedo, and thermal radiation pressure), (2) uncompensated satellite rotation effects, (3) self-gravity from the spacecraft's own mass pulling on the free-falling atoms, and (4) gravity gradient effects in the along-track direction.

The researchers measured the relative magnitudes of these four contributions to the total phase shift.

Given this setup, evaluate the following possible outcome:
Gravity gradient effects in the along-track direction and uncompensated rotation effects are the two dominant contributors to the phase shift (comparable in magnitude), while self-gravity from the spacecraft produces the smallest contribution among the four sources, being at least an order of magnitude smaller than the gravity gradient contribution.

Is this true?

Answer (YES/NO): NO